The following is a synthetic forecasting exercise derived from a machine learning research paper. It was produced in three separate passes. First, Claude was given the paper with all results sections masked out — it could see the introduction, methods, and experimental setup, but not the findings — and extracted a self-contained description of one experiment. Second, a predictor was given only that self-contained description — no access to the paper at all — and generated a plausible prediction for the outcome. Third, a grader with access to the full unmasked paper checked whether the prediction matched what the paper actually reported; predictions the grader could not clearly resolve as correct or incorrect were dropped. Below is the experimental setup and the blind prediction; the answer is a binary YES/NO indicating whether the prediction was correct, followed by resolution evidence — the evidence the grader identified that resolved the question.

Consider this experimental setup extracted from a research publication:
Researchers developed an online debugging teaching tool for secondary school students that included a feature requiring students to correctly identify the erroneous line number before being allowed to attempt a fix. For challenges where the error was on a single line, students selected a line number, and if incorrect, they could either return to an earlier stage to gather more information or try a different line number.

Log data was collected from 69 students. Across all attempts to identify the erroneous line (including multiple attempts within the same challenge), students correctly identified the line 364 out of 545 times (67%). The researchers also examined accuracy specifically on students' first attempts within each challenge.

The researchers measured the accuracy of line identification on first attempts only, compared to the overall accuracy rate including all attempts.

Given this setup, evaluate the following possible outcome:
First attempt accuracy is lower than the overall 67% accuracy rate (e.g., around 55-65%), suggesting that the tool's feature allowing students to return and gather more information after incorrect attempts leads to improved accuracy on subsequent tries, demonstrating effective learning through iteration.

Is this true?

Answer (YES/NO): NO